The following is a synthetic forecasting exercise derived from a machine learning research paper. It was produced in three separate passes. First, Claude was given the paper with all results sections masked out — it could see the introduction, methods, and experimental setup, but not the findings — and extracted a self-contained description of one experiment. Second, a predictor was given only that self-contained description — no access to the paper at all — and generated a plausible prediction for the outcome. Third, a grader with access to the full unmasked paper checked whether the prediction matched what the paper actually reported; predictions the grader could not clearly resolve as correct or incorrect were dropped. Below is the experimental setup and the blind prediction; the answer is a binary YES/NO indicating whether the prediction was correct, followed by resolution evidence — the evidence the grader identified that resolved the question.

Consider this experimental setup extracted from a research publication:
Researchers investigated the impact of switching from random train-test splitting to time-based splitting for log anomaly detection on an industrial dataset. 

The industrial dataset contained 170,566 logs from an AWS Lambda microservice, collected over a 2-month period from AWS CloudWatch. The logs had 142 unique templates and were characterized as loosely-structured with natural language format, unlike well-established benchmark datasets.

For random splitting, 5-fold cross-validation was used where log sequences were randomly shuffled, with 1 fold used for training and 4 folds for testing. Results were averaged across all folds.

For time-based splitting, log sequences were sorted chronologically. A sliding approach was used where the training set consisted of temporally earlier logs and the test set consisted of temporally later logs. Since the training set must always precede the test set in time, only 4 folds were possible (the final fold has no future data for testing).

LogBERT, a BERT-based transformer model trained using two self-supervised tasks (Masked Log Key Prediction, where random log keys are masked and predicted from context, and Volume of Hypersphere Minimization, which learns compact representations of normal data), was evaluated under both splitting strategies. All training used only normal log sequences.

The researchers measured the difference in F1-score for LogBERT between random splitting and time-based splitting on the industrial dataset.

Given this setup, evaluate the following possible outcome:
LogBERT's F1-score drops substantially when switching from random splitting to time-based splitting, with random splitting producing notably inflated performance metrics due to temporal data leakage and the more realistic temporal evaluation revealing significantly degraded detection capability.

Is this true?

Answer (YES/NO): YES